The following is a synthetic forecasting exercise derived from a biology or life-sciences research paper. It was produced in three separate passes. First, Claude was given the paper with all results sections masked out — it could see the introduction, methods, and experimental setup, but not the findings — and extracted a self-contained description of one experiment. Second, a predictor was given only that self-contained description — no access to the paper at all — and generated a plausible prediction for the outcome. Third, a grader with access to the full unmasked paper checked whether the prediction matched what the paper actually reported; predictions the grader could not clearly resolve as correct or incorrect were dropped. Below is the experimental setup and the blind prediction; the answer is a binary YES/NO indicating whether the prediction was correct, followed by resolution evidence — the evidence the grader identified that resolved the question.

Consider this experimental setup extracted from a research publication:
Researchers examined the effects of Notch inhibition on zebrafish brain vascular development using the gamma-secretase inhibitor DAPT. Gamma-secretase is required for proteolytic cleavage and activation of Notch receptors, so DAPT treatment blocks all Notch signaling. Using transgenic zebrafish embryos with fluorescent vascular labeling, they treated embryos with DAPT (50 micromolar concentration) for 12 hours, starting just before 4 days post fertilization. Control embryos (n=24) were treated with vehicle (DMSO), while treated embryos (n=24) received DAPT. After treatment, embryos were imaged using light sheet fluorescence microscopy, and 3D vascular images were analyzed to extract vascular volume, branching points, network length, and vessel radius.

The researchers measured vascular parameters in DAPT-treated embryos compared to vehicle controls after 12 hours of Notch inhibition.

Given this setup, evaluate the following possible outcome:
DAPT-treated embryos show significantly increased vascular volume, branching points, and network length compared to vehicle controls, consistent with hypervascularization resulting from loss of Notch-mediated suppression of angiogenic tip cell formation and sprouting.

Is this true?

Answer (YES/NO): NO